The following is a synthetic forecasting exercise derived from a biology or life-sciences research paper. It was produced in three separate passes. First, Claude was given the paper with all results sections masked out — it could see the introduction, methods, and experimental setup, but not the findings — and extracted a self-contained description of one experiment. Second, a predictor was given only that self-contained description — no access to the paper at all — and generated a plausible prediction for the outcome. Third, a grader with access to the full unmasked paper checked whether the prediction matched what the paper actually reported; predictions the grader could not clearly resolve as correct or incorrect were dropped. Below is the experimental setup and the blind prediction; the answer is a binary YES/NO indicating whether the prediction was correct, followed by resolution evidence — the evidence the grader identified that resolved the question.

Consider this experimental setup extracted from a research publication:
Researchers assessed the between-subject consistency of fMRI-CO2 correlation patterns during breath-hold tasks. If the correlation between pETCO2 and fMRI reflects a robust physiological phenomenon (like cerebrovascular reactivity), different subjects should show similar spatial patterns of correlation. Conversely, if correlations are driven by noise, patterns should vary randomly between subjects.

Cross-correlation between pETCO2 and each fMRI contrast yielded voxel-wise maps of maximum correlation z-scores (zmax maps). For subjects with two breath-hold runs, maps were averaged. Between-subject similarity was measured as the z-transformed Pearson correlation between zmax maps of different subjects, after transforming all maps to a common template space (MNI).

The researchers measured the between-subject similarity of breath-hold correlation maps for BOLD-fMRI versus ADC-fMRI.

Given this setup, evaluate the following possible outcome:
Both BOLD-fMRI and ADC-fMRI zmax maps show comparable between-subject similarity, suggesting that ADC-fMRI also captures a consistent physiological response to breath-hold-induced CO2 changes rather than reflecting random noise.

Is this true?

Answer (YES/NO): NO